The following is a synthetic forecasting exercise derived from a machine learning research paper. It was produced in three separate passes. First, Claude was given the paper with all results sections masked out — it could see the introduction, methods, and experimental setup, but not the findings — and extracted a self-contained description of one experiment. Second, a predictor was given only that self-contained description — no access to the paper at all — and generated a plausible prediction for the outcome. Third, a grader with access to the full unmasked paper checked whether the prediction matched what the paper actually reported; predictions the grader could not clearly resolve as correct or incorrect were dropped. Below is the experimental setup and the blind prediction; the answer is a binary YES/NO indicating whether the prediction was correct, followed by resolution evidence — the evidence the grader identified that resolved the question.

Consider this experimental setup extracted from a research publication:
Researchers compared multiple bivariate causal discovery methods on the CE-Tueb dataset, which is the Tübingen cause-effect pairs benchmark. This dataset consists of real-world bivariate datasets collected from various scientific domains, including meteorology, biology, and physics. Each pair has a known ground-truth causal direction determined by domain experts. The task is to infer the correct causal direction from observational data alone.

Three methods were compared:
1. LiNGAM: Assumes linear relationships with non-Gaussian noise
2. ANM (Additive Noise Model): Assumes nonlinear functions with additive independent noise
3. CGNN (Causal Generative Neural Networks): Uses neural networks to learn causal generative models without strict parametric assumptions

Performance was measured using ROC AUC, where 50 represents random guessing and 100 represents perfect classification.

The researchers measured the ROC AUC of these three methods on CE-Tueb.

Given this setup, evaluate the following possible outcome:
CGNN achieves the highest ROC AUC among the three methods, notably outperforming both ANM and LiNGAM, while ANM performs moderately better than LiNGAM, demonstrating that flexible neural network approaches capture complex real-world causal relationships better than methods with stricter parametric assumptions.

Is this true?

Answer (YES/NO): YES